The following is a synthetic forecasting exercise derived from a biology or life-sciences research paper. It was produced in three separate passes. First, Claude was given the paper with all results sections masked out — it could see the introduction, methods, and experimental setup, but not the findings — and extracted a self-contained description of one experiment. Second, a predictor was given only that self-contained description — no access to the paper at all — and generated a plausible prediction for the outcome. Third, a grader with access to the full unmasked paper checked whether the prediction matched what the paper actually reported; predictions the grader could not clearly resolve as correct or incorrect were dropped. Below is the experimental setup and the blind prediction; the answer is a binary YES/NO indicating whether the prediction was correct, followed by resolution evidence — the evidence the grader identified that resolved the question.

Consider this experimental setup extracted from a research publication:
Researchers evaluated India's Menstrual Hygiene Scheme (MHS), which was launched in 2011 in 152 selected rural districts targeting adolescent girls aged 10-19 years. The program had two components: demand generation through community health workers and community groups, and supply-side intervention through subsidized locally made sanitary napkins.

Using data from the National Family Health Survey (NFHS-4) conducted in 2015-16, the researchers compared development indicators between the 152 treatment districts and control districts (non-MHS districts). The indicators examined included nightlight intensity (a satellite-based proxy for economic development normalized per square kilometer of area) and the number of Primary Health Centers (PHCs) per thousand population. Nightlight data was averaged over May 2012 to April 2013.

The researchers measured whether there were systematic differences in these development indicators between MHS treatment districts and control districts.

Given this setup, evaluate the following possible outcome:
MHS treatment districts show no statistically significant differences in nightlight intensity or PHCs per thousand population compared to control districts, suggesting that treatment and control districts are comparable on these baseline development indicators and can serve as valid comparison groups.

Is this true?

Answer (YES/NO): NO